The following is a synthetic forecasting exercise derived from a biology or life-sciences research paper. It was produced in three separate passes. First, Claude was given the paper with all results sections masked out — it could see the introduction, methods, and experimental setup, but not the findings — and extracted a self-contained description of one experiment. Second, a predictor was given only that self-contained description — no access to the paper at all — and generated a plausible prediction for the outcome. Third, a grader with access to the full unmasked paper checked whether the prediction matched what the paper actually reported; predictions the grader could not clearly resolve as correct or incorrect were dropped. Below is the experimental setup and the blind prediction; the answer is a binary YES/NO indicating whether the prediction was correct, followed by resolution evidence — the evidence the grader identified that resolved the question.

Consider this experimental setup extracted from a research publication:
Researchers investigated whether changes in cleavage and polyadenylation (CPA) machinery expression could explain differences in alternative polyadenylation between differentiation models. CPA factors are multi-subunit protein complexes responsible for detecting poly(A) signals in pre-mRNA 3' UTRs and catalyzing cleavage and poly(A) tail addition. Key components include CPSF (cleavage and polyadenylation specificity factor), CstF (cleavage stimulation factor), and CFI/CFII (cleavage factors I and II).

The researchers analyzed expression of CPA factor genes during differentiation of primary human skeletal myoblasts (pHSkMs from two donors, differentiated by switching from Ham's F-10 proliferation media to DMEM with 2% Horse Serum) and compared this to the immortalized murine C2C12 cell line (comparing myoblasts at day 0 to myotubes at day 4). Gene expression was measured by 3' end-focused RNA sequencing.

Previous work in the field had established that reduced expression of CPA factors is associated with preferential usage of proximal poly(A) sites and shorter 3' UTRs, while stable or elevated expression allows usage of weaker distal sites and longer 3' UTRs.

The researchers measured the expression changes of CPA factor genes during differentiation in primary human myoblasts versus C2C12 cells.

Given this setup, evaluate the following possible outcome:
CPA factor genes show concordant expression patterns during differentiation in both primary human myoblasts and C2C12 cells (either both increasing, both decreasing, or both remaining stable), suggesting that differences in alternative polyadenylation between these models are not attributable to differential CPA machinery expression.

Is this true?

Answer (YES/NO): NO